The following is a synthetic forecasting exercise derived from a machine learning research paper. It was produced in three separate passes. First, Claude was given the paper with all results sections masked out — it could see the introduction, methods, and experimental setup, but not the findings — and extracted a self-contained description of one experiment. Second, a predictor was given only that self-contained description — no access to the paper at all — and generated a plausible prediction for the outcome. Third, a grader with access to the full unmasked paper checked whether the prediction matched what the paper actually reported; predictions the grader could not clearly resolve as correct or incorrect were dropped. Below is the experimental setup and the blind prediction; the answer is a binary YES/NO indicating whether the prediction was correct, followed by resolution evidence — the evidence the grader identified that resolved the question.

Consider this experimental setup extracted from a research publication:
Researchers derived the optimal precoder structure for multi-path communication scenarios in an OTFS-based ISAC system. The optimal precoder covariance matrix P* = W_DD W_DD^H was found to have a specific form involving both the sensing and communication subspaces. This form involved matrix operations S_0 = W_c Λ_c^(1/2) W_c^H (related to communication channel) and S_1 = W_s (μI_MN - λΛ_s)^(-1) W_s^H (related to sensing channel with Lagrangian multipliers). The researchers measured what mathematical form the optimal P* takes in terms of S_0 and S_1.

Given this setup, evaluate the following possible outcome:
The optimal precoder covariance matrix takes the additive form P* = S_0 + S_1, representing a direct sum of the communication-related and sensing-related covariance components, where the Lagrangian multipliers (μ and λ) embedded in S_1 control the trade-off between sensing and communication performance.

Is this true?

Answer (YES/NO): NO